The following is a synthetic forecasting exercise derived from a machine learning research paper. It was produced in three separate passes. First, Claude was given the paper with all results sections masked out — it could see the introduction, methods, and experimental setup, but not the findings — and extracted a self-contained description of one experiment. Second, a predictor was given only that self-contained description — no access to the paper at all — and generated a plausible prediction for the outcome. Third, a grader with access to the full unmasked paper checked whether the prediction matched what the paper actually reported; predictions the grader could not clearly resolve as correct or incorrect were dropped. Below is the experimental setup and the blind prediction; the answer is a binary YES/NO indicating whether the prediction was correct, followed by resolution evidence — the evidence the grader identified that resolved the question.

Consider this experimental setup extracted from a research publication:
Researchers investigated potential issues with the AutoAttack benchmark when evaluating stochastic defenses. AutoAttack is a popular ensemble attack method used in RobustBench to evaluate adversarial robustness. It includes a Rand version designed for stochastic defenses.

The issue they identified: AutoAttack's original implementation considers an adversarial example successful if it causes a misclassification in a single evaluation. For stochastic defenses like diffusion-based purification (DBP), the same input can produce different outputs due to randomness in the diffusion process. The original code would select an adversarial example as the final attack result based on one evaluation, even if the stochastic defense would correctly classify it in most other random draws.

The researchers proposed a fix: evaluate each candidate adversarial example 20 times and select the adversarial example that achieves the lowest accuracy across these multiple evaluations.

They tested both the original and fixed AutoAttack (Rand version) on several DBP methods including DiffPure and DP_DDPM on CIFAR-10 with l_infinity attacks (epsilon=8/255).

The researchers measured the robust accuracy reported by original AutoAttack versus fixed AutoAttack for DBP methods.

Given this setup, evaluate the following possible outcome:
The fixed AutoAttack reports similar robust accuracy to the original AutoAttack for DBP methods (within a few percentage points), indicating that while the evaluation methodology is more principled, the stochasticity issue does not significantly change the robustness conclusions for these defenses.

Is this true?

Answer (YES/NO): NO